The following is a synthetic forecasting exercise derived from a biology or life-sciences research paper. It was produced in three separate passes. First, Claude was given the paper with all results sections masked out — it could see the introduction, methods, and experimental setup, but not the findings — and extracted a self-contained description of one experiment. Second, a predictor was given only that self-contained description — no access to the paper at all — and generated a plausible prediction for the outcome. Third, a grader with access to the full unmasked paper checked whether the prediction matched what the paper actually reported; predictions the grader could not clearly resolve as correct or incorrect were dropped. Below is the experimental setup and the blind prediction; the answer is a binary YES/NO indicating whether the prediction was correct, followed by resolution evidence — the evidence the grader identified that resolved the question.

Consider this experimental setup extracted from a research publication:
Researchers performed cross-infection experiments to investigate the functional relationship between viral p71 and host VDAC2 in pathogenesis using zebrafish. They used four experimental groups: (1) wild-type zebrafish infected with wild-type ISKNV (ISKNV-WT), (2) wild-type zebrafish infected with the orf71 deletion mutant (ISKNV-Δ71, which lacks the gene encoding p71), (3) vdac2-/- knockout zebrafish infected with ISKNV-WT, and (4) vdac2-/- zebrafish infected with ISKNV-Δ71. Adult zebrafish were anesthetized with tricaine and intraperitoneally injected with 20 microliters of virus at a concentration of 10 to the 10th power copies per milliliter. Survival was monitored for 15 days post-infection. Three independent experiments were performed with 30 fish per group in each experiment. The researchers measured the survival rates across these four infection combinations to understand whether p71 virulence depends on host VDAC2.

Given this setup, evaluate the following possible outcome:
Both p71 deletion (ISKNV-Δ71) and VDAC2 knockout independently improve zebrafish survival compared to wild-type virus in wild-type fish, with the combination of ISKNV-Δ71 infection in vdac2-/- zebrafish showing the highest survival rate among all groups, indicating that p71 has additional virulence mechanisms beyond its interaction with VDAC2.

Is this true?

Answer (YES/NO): NO